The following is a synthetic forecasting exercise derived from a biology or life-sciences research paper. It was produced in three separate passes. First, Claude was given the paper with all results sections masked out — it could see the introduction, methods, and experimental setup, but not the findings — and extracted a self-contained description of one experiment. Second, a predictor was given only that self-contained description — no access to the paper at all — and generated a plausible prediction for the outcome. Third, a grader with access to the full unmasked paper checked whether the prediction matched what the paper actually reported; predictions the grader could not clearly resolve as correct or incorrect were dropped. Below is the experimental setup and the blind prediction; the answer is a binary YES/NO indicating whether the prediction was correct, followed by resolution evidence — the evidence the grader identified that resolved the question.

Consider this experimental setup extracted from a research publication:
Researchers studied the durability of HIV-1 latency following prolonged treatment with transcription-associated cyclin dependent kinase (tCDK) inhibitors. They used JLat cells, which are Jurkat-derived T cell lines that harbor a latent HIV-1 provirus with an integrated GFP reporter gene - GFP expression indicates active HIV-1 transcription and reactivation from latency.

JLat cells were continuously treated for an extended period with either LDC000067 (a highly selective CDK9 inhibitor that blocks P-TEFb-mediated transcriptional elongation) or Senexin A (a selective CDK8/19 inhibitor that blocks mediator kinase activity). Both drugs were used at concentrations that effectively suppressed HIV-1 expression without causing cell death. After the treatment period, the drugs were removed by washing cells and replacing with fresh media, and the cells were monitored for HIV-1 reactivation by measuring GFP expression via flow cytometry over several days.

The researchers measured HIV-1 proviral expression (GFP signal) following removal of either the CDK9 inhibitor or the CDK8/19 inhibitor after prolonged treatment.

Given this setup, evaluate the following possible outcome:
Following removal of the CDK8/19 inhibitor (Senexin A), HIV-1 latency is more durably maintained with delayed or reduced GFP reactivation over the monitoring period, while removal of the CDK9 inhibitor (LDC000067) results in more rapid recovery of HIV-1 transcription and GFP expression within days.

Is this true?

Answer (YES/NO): YES